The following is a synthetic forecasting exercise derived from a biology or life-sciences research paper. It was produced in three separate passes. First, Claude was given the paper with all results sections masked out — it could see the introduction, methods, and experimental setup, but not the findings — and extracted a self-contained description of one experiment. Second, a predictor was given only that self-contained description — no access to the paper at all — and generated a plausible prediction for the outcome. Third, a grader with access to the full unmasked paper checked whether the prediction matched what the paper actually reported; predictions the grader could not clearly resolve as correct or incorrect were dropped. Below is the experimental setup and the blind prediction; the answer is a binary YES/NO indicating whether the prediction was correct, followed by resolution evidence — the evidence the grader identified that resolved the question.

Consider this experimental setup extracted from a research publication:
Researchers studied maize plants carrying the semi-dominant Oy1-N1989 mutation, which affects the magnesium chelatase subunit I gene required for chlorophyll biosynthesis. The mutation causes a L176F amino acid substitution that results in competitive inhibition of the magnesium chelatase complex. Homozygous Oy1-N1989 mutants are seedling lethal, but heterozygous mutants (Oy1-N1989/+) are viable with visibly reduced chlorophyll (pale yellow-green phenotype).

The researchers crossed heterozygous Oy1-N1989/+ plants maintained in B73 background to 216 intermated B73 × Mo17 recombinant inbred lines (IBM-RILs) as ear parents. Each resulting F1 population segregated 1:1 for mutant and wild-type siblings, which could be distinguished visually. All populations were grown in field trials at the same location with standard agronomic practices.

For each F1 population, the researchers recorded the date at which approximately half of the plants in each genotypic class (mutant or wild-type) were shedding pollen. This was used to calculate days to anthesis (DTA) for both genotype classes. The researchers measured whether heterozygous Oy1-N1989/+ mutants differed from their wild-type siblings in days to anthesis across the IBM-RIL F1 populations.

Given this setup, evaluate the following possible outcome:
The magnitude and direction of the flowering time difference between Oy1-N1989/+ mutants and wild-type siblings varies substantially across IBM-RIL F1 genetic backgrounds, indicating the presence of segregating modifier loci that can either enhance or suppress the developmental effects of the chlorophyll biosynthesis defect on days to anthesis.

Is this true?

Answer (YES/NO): NO